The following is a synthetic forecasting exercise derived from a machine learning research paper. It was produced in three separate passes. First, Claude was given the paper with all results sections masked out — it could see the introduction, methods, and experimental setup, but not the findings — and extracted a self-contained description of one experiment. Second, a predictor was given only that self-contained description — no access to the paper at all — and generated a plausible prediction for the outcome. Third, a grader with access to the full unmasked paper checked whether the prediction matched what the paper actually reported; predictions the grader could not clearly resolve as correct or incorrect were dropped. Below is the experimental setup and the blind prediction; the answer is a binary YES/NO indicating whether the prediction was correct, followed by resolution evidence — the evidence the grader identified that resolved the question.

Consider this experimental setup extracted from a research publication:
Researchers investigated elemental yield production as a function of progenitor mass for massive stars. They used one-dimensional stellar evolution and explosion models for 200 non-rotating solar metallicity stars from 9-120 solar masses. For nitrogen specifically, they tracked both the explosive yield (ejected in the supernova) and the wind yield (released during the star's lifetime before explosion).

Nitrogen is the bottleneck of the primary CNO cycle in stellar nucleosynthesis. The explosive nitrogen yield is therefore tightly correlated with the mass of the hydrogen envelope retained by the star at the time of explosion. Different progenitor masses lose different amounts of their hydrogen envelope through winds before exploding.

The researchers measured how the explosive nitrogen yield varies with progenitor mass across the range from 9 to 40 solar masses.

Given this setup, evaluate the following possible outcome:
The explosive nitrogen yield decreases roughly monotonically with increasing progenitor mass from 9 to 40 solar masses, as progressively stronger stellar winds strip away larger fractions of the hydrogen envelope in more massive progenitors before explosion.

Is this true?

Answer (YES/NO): NO